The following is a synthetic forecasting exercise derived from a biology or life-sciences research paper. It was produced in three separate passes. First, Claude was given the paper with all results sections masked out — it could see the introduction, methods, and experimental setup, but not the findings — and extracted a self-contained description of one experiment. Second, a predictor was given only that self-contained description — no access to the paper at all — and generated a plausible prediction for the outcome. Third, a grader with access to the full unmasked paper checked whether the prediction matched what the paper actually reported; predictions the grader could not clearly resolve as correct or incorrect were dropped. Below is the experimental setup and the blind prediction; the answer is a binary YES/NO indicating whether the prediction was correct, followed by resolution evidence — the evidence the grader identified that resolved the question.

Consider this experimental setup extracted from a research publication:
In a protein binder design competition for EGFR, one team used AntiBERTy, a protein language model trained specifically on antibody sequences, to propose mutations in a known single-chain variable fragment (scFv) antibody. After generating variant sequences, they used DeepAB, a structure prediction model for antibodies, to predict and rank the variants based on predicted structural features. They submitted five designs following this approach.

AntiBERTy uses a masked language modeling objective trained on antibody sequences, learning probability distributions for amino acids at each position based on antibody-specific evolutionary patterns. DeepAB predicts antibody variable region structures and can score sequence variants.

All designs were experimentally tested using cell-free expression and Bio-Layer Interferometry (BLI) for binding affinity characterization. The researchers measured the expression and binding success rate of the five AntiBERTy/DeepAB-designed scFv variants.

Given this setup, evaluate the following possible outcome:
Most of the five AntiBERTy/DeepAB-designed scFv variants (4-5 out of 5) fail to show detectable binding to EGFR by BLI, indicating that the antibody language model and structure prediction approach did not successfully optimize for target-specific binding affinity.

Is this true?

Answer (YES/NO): NO